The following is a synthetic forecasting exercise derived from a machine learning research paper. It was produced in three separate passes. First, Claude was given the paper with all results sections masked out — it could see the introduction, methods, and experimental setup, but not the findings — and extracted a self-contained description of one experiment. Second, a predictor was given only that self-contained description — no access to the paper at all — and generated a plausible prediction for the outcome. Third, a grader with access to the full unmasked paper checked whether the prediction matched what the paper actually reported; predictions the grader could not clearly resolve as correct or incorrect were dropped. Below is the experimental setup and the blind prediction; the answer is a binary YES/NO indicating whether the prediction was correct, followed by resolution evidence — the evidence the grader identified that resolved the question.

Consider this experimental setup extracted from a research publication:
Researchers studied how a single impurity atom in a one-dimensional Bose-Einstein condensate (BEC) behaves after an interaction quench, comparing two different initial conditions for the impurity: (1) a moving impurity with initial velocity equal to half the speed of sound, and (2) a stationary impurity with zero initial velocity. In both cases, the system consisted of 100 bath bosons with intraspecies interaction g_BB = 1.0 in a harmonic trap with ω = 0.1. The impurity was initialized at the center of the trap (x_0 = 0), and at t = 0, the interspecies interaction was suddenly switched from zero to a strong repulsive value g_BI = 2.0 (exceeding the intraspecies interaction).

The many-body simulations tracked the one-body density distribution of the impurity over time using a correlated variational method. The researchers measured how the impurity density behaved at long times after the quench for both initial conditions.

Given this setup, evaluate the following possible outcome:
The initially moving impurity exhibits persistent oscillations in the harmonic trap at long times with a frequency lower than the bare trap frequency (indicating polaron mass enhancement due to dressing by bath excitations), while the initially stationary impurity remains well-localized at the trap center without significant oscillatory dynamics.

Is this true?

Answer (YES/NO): NO